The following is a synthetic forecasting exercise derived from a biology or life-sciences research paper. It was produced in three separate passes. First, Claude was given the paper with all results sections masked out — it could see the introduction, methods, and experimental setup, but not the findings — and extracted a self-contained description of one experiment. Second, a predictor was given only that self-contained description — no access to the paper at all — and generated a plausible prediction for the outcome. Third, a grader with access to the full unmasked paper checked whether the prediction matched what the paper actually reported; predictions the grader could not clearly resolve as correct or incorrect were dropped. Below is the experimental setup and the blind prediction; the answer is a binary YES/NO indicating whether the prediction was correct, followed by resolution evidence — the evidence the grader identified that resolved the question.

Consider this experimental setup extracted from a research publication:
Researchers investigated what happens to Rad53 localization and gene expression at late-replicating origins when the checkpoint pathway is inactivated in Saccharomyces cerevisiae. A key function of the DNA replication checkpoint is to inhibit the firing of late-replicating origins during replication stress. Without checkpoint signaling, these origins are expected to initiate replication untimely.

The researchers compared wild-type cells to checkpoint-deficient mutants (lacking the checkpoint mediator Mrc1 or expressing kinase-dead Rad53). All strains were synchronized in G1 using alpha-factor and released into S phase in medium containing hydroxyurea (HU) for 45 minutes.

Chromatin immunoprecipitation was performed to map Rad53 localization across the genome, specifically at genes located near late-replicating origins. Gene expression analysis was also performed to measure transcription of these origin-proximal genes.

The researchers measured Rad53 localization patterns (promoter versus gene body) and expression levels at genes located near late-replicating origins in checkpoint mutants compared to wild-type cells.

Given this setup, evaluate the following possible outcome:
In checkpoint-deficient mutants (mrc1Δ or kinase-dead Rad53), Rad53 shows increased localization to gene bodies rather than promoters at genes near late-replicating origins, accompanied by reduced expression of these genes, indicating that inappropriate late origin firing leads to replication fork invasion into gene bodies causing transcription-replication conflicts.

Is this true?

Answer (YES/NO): YES